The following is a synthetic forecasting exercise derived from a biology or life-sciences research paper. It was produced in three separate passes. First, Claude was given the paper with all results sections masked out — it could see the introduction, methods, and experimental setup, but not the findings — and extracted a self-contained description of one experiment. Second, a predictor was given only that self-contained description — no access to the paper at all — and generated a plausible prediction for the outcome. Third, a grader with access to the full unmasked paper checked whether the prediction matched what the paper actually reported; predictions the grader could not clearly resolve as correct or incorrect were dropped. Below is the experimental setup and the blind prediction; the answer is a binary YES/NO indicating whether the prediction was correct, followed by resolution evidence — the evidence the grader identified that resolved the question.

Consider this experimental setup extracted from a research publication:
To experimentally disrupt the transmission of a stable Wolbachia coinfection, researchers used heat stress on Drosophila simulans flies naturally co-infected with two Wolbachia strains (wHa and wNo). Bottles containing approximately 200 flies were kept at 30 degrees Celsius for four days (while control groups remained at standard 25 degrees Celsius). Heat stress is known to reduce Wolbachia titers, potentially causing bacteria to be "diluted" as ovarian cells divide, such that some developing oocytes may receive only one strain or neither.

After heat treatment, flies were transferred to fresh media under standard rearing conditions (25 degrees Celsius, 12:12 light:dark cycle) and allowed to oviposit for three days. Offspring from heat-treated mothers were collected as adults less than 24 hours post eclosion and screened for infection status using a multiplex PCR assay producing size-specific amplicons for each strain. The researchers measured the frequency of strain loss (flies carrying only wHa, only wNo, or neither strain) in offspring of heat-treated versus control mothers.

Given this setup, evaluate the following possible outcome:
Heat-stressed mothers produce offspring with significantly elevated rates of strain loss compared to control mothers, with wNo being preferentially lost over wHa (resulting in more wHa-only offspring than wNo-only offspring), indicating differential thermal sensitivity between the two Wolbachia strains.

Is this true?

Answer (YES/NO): YES